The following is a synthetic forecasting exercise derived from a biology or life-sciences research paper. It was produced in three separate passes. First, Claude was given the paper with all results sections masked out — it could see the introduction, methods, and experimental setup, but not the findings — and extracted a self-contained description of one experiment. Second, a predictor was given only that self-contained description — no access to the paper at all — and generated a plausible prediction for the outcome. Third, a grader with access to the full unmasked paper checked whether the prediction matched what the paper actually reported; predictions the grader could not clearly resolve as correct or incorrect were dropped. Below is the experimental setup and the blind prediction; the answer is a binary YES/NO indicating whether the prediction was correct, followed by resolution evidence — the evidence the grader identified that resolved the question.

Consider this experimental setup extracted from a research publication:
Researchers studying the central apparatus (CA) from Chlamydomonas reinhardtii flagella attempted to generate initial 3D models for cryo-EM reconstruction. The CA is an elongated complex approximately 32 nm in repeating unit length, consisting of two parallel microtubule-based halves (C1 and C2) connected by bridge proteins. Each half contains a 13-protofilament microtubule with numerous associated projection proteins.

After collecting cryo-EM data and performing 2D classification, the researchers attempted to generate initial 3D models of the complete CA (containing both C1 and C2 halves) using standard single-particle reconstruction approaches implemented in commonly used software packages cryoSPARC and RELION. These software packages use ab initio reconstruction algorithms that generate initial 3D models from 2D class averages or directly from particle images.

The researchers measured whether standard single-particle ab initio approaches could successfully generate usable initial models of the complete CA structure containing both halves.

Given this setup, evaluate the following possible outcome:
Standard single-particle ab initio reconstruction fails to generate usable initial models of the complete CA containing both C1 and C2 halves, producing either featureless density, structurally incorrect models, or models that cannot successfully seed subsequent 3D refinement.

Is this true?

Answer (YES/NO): YES